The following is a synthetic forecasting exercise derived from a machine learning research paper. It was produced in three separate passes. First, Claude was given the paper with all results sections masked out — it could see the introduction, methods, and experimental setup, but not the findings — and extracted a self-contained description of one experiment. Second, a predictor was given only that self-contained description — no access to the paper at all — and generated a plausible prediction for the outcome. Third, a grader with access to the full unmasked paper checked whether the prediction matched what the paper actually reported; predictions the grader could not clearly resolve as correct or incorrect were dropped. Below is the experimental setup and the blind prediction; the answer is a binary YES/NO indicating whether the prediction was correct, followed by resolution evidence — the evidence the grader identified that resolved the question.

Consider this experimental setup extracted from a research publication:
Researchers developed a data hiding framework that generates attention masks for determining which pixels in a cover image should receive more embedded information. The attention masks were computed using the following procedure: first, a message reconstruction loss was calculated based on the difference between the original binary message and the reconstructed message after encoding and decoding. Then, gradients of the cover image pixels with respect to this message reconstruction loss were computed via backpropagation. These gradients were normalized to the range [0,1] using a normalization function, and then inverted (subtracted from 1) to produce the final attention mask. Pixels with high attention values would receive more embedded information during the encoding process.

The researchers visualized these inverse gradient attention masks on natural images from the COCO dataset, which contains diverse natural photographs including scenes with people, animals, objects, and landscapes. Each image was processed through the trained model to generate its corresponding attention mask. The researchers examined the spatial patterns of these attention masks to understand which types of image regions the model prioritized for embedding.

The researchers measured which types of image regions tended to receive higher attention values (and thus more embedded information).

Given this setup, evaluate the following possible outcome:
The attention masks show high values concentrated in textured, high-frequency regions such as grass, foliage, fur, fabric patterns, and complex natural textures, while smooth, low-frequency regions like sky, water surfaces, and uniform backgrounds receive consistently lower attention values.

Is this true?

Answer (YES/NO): NO